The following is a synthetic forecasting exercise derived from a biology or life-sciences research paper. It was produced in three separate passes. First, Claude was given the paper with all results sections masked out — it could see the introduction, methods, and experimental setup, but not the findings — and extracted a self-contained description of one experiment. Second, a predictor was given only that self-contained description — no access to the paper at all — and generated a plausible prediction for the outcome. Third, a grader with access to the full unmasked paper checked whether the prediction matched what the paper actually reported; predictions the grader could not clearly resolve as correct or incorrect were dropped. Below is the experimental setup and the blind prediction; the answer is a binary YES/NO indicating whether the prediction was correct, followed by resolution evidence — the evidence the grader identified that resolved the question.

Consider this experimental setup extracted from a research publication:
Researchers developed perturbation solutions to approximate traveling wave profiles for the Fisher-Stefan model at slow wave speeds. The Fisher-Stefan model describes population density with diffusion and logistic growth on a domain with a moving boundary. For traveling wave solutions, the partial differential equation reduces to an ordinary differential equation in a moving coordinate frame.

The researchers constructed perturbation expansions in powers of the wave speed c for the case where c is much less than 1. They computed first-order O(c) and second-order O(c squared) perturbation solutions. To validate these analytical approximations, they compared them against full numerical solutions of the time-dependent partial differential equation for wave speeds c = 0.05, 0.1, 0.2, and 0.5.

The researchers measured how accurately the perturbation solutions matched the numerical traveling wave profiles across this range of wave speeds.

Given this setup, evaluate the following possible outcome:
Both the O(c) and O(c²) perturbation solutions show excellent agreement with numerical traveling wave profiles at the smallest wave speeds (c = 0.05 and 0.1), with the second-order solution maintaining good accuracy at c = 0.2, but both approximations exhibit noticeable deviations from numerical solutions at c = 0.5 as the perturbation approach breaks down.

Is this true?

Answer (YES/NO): NO